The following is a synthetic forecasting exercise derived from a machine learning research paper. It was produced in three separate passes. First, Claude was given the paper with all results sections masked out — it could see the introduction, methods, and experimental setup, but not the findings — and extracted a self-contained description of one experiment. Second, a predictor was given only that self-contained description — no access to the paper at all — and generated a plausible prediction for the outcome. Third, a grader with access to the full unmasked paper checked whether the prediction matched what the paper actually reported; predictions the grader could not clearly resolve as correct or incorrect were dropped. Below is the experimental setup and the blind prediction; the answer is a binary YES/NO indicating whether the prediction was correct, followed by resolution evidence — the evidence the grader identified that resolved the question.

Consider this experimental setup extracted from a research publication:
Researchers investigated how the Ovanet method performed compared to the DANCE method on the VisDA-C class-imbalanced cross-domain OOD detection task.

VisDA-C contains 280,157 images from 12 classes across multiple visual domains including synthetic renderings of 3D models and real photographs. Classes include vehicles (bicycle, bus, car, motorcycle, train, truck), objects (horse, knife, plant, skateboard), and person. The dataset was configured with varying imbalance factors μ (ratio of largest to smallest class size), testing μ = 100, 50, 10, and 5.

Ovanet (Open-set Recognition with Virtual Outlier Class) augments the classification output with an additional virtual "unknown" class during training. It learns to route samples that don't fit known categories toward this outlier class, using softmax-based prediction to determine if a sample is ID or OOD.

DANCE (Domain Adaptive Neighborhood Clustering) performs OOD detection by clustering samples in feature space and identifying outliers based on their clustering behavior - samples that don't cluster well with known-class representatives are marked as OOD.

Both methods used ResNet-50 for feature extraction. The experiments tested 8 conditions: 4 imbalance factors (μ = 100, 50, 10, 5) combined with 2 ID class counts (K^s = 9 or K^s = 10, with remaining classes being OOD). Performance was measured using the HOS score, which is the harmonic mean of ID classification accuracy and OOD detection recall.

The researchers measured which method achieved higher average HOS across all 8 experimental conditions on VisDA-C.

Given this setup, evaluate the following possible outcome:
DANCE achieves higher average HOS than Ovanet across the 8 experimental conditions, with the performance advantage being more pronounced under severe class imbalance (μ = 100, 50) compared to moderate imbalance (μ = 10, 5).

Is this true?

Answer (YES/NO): NO